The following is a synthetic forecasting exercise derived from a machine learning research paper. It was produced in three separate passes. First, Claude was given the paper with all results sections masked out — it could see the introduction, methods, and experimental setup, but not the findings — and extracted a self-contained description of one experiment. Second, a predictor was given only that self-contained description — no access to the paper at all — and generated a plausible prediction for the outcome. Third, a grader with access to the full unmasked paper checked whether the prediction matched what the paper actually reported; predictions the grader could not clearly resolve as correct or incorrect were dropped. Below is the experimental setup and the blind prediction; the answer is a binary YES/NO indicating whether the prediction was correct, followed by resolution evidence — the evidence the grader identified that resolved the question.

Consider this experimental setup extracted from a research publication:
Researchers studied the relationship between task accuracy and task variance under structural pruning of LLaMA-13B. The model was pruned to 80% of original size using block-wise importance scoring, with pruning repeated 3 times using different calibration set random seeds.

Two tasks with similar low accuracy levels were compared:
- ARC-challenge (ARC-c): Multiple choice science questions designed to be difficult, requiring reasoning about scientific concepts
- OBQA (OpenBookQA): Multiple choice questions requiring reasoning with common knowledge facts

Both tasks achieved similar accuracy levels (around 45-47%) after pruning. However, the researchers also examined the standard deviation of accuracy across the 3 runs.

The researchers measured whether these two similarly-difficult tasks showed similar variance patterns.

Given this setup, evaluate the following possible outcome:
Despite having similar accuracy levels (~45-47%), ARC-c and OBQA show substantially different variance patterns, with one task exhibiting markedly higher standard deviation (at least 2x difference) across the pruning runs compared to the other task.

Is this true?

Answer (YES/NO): YES